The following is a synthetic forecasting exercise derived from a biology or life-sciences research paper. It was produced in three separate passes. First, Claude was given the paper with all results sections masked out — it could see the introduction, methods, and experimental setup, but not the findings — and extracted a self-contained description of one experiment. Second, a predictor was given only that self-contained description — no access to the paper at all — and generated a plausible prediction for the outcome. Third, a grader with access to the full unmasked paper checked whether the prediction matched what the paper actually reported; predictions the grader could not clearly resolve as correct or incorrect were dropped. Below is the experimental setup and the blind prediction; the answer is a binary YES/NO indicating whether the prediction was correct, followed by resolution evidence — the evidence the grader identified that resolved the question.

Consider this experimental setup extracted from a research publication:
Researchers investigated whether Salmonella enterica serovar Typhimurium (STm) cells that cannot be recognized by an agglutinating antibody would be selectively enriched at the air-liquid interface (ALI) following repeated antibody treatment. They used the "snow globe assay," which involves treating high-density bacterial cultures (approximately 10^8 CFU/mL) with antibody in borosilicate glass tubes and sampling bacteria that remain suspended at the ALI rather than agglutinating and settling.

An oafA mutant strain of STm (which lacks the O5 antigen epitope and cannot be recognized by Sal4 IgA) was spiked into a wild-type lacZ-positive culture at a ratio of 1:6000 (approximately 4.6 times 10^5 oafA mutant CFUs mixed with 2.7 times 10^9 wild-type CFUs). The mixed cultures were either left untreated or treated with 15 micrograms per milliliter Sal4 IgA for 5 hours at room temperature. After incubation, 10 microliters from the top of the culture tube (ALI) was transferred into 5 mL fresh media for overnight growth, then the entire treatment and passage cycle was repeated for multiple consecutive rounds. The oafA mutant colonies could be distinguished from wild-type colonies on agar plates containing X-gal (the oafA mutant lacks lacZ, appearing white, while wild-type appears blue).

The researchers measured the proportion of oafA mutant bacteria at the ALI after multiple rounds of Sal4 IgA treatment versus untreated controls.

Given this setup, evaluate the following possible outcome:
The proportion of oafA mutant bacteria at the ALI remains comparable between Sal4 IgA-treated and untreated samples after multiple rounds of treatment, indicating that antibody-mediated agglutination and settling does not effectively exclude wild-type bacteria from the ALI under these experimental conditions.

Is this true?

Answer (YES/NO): NO